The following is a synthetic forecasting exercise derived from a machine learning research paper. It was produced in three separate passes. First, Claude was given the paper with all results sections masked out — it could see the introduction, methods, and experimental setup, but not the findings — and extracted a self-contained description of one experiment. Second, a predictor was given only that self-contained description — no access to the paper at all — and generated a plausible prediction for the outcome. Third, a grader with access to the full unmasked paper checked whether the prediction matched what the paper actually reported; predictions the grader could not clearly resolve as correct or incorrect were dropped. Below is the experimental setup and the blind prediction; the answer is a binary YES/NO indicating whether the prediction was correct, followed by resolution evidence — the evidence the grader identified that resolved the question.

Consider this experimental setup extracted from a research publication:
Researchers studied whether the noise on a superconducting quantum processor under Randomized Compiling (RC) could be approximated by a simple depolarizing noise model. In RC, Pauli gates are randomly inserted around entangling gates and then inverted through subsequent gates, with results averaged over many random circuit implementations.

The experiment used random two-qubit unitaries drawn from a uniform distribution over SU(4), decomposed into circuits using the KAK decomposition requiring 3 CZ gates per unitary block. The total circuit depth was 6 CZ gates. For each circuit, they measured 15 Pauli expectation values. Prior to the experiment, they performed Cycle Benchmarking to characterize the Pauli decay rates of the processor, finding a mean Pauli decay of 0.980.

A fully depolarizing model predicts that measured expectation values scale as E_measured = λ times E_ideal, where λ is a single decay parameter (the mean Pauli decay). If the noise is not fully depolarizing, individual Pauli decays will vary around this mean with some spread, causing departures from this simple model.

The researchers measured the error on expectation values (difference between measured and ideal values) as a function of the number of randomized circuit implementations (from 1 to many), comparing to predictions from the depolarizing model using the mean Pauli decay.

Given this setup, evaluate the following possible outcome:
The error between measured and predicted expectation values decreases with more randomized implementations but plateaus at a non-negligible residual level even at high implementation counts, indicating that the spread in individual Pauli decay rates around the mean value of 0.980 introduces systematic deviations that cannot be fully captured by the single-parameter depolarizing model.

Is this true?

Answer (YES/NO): NO